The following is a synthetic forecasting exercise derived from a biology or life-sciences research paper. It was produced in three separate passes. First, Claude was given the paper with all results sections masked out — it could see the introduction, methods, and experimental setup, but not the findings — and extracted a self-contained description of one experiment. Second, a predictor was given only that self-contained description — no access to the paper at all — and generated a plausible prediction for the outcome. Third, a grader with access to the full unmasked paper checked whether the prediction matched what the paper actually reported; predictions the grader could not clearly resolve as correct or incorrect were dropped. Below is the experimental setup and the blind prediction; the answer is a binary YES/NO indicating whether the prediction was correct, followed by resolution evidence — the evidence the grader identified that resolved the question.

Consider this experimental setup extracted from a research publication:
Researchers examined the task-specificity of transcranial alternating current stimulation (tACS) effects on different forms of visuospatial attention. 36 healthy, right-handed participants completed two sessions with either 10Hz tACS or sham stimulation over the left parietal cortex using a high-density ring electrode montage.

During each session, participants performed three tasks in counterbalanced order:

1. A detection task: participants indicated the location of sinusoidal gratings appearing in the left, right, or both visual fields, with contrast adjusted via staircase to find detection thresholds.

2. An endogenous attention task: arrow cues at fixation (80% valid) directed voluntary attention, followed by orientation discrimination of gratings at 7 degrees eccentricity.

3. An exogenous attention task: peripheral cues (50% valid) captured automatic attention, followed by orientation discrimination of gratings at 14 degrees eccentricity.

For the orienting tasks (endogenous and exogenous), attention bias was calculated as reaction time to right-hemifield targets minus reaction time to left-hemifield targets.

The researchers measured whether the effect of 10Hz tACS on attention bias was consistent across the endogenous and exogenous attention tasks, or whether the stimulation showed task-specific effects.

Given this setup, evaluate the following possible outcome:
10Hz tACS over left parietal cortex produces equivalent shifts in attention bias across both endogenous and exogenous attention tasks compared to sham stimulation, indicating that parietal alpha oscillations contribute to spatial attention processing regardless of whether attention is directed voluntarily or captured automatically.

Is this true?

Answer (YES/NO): NO